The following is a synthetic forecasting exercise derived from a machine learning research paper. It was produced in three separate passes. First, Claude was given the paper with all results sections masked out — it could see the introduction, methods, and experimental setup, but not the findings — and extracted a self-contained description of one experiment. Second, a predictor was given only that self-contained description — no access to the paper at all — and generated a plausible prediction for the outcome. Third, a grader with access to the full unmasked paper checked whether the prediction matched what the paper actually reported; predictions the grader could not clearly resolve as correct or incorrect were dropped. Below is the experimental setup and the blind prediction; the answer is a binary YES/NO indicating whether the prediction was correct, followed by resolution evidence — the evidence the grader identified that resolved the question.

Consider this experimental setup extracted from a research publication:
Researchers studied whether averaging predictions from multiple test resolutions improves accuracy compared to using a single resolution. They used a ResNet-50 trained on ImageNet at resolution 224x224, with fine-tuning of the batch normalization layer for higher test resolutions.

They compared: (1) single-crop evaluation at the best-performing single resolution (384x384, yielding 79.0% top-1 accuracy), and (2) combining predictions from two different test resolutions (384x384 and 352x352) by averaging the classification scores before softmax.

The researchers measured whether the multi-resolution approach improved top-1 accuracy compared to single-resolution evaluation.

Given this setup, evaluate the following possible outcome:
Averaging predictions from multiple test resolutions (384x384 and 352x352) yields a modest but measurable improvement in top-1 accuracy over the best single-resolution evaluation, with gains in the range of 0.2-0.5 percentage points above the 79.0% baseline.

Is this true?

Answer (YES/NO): YES